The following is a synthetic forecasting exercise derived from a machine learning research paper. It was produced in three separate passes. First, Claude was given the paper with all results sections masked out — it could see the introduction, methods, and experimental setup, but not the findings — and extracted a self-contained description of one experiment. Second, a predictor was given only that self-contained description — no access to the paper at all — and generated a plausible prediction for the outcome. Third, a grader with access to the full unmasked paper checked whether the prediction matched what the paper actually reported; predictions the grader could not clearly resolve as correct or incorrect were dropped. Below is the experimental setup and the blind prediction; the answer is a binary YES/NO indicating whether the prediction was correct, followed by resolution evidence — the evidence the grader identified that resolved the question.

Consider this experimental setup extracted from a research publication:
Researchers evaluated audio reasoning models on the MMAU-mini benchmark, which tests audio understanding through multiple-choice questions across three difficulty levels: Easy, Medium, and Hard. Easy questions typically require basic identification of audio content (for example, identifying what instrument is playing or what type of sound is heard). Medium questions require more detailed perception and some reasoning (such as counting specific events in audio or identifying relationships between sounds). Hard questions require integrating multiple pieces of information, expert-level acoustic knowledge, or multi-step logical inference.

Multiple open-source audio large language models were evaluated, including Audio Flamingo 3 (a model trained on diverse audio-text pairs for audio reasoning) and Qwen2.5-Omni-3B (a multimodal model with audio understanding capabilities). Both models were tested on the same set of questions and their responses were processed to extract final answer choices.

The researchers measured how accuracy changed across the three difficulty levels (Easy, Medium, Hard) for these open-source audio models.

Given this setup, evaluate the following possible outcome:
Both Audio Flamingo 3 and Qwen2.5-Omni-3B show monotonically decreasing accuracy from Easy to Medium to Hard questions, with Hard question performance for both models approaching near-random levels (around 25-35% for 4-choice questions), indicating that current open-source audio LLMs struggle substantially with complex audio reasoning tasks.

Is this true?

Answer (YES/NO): NO